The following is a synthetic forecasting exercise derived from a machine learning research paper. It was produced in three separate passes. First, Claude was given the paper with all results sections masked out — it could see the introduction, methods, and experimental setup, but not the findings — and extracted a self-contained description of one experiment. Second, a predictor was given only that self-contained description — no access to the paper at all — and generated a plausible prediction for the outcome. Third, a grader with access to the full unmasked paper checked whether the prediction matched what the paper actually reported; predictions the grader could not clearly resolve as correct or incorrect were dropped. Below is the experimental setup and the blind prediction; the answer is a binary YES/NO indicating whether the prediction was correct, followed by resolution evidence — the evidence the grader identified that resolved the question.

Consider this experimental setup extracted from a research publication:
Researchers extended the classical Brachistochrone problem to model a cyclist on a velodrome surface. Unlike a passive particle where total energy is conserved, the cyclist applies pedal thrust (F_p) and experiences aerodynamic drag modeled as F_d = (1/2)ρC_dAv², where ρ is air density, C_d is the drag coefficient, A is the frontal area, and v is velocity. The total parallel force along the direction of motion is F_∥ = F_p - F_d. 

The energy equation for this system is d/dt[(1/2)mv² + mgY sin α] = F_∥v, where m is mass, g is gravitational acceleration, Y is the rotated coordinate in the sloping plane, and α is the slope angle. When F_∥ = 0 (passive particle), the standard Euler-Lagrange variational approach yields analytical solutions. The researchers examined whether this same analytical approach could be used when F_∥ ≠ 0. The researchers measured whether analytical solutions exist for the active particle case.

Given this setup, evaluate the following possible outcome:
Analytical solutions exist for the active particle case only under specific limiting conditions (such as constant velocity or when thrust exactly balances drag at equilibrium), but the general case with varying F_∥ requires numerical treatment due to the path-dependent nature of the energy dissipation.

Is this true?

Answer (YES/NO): NO